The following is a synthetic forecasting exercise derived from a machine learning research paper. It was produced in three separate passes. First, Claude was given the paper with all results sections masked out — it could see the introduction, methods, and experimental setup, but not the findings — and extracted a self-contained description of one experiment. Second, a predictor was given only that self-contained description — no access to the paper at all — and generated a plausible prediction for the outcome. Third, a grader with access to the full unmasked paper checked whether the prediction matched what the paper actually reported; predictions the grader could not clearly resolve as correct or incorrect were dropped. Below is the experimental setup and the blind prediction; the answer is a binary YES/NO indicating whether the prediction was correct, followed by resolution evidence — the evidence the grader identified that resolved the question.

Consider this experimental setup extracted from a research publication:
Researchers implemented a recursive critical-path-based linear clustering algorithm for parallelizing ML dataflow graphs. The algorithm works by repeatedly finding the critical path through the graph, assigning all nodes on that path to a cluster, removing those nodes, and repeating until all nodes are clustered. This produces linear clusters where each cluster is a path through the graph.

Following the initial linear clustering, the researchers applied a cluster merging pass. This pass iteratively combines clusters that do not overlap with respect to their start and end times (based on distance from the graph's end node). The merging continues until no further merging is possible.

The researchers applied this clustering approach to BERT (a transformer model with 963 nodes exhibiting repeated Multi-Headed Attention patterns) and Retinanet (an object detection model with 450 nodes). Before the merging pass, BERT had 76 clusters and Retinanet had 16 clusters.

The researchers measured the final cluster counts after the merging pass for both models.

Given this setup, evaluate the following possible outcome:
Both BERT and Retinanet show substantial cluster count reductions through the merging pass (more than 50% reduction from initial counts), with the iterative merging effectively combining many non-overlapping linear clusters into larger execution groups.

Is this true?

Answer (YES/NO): NO